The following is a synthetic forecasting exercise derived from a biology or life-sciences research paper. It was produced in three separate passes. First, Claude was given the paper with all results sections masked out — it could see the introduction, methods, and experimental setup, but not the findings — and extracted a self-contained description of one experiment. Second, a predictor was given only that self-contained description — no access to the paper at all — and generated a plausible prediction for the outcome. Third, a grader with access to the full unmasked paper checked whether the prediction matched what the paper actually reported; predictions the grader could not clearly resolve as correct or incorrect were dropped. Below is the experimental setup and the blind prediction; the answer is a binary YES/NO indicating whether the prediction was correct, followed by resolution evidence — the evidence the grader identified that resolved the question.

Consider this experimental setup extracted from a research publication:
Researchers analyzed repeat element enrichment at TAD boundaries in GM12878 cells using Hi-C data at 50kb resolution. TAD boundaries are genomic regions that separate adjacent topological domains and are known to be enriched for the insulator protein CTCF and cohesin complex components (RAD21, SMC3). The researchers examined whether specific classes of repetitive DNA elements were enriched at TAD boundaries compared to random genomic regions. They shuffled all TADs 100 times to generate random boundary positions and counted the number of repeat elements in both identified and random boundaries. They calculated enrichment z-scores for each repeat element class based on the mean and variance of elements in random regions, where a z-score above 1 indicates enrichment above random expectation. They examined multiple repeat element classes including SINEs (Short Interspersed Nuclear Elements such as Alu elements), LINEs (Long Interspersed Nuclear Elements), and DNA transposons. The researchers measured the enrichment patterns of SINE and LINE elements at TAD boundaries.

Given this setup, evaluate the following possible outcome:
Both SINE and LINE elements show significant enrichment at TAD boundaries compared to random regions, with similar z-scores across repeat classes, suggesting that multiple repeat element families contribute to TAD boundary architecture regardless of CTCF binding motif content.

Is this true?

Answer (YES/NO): NO